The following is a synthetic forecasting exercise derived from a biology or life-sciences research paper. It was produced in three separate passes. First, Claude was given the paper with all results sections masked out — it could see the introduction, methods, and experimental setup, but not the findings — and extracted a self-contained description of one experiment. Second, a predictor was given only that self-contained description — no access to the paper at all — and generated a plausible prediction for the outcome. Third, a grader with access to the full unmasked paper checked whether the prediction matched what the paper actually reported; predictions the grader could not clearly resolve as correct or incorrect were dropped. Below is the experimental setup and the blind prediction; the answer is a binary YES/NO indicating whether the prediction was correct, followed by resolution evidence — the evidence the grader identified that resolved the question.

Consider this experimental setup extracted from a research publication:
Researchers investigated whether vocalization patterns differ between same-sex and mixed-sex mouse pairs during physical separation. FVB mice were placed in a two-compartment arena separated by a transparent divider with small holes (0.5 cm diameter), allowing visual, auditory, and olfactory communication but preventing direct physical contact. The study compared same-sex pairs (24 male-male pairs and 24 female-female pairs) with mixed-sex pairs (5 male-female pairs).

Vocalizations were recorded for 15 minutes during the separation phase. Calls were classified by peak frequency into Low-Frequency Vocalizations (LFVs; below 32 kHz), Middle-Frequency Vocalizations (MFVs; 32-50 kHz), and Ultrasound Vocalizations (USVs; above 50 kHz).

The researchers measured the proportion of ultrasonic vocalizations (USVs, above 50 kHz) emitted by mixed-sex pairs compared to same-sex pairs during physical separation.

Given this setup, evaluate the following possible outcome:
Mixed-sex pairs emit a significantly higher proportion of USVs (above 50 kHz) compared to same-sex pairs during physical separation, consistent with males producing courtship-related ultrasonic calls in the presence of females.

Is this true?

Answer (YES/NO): YES